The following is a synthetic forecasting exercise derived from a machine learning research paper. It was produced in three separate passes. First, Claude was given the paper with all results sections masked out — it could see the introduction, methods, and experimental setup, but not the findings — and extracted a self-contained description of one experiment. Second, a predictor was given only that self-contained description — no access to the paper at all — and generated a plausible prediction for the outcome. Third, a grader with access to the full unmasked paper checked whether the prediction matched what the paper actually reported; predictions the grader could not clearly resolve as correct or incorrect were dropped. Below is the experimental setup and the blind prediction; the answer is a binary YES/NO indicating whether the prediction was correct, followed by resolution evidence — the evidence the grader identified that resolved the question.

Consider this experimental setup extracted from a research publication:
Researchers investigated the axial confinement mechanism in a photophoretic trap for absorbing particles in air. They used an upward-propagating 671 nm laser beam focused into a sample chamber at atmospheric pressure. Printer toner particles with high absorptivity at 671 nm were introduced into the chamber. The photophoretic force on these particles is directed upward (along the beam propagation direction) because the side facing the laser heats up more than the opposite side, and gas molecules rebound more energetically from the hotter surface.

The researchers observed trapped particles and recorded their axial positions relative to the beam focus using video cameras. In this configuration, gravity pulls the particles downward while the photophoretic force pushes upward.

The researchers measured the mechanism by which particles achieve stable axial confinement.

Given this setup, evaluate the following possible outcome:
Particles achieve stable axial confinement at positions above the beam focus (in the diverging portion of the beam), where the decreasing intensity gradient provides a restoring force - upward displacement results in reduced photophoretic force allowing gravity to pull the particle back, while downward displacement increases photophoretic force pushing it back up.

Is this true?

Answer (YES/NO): NO